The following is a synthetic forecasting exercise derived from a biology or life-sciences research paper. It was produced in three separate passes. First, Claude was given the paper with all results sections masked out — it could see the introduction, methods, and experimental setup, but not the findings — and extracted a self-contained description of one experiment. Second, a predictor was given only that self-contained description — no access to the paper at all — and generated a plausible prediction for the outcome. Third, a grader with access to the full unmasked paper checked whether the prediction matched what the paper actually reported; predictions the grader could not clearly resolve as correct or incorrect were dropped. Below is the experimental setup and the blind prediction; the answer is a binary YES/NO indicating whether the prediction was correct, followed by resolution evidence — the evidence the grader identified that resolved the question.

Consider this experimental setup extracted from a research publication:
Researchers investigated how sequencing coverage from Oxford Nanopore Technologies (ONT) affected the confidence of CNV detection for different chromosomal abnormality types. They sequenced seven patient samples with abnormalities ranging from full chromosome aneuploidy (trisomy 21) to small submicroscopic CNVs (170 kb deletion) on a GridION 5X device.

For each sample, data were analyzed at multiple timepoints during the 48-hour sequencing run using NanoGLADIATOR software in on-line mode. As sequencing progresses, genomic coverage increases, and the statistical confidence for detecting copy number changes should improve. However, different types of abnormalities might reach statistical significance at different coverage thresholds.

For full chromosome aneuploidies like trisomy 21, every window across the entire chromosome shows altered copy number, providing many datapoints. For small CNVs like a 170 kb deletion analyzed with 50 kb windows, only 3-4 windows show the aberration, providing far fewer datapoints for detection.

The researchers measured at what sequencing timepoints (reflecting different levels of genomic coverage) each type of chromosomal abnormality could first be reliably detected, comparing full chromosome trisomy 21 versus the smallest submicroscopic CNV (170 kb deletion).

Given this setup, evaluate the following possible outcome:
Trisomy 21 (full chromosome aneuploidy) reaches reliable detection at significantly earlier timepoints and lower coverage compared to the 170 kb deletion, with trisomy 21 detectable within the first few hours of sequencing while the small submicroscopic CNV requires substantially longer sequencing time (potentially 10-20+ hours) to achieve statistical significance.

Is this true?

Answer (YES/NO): NO